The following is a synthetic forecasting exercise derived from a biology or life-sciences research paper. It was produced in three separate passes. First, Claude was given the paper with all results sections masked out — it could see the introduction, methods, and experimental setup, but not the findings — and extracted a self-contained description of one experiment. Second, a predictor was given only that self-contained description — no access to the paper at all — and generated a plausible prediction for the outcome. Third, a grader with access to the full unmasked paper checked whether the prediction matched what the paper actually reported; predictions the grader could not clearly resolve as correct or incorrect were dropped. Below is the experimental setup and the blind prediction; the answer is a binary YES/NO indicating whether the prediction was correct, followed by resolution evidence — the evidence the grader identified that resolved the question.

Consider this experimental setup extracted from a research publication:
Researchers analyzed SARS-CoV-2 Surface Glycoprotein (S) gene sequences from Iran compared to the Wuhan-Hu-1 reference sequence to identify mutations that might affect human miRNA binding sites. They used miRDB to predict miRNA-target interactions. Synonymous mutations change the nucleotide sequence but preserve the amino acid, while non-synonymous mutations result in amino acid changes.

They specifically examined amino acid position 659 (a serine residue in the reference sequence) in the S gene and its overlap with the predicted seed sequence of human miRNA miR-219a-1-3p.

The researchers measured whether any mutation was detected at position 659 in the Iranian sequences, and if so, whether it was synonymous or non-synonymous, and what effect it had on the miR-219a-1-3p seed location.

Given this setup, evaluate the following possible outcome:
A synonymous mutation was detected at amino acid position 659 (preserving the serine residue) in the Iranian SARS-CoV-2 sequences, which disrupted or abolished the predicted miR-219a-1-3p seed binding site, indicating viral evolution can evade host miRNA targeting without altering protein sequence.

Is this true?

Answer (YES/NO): YES